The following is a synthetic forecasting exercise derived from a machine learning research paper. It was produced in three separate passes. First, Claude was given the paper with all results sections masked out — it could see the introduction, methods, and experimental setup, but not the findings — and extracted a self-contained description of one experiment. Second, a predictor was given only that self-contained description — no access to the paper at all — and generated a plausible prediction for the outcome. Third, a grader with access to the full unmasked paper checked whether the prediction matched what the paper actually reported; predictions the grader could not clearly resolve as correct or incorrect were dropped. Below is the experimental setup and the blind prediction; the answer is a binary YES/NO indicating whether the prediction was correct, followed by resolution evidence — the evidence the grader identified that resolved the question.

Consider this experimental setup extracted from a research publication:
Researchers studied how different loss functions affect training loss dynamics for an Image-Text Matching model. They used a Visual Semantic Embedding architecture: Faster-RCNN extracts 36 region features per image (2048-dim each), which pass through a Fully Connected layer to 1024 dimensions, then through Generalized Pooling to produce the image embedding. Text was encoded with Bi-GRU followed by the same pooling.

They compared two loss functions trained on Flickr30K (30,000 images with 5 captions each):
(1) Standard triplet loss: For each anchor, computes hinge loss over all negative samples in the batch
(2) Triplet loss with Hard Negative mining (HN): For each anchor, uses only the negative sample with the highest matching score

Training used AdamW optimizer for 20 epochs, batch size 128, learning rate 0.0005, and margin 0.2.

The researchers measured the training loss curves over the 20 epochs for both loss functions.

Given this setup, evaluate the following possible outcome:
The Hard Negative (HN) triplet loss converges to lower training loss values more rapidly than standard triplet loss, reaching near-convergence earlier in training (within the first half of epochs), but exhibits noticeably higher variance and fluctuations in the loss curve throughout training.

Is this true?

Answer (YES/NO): NO